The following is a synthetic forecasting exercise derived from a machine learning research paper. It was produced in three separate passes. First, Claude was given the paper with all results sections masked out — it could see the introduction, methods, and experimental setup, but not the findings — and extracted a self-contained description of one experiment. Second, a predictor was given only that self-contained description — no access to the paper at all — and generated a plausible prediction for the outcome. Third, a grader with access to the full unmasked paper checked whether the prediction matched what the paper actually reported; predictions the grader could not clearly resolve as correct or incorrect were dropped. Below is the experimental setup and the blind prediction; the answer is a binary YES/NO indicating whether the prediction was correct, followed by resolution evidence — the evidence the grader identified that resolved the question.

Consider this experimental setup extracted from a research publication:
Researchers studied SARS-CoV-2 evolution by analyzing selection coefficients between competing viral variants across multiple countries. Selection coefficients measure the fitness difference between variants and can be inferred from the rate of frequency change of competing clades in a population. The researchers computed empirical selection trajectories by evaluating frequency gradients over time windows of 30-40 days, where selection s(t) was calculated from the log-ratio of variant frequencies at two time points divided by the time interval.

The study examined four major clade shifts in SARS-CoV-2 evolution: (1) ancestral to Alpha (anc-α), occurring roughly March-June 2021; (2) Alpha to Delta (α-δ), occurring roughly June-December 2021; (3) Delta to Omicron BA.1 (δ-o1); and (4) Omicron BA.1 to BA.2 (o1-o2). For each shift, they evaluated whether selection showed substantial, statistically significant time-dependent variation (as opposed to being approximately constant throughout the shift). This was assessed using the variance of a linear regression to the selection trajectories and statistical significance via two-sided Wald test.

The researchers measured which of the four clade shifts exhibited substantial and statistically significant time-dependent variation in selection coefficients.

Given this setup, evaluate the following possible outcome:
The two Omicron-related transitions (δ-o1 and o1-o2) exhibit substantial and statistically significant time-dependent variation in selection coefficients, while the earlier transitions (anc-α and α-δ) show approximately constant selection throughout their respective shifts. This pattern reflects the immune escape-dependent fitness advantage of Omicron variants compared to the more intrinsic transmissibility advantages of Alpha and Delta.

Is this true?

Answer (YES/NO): NO